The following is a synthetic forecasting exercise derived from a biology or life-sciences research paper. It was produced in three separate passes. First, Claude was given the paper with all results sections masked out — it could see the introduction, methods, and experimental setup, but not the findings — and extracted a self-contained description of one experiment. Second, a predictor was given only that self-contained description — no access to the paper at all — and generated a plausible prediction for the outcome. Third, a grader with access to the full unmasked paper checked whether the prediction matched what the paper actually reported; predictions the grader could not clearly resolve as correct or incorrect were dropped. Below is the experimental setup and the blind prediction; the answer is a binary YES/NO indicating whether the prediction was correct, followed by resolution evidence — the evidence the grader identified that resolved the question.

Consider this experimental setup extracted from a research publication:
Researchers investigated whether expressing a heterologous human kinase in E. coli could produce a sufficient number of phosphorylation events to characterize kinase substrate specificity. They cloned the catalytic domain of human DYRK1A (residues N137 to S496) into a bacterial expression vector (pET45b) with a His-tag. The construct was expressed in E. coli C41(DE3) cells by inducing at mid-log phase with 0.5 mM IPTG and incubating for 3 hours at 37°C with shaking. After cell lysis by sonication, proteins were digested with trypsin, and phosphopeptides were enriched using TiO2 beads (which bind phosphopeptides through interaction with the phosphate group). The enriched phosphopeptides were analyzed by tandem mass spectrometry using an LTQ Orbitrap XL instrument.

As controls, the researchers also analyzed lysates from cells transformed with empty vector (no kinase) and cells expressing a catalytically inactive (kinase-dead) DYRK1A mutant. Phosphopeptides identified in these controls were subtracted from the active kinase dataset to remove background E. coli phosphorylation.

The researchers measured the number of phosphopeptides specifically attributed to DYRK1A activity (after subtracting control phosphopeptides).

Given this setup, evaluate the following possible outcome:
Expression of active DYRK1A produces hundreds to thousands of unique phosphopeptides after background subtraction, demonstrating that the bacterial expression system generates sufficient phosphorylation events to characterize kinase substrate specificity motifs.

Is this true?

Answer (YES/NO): YES